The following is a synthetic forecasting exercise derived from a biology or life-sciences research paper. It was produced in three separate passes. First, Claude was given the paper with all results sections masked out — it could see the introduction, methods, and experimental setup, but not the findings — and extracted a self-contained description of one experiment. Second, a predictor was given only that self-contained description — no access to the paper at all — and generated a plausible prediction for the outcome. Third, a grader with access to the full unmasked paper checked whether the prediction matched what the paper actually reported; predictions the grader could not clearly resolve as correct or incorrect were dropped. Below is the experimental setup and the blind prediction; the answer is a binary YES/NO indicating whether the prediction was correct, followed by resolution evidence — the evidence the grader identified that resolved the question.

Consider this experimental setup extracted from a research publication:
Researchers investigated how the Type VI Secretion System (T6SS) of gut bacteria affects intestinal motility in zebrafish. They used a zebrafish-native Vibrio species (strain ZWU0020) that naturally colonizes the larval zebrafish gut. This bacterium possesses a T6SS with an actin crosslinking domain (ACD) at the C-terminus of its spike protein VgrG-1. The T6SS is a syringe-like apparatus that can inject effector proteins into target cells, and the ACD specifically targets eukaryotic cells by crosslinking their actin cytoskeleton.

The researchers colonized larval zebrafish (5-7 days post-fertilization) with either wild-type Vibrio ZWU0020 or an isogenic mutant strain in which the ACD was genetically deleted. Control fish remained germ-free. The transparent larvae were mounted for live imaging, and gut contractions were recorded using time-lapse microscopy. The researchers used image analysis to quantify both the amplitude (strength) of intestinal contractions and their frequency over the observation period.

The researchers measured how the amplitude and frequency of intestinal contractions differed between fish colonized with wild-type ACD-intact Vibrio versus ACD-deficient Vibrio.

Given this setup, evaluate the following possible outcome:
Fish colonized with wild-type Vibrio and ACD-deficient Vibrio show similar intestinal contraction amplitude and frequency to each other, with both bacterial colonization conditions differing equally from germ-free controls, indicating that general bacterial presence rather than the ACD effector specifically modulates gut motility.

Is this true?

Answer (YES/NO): NO